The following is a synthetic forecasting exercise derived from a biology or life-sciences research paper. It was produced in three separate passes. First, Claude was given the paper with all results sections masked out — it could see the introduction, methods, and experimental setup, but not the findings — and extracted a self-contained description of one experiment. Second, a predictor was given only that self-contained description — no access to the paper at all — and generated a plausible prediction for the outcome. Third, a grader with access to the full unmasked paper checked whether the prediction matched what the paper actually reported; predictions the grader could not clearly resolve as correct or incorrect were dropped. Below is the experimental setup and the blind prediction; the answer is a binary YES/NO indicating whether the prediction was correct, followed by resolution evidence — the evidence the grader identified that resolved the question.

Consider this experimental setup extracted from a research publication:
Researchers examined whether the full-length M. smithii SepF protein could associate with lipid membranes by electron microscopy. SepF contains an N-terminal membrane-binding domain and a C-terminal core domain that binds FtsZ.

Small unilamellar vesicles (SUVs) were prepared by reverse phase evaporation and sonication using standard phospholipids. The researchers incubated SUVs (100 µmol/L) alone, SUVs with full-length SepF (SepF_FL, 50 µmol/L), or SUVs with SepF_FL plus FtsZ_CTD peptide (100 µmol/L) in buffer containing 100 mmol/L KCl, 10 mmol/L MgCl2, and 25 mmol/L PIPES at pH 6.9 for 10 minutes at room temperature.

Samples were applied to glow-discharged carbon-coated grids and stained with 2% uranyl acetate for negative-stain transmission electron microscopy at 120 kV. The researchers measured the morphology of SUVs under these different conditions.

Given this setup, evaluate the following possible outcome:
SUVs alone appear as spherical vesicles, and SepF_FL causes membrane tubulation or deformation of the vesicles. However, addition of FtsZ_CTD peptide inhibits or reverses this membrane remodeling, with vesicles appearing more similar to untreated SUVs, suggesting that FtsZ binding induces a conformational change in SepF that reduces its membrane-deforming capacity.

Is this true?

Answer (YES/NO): YES